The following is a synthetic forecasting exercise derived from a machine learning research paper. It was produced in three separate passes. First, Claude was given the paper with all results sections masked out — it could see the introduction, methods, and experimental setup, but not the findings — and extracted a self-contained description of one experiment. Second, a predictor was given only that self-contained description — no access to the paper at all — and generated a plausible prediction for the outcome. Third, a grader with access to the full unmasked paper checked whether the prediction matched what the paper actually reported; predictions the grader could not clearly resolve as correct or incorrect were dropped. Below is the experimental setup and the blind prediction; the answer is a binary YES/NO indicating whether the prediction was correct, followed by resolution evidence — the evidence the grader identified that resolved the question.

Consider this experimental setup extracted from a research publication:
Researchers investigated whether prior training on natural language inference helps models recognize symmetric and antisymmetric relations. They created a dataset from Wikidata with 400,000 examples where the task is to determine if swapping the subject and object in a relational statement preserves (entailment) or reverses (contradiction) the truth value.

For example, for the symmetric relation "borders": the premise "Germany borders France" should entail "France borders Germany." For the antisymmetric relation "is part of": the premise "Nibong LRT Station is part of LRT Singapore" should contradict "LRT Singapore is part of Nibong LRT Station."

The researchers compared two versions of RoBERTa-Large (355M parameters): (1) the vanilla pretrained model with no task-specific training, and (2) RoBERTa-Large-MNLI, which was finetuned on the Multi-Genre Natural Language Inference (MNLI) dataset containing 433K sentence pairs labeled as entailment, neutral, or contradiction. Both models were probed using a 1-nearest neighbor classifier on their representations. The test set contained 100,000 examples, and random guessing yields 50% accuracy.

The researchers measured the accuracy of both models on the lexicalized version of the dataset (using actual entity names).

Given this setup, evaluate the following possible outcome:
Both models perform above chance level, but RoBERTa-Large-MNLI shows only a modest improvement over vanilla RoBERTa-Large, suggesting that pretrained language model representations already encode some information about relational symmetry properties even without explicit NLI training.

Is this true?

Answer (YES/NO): NO